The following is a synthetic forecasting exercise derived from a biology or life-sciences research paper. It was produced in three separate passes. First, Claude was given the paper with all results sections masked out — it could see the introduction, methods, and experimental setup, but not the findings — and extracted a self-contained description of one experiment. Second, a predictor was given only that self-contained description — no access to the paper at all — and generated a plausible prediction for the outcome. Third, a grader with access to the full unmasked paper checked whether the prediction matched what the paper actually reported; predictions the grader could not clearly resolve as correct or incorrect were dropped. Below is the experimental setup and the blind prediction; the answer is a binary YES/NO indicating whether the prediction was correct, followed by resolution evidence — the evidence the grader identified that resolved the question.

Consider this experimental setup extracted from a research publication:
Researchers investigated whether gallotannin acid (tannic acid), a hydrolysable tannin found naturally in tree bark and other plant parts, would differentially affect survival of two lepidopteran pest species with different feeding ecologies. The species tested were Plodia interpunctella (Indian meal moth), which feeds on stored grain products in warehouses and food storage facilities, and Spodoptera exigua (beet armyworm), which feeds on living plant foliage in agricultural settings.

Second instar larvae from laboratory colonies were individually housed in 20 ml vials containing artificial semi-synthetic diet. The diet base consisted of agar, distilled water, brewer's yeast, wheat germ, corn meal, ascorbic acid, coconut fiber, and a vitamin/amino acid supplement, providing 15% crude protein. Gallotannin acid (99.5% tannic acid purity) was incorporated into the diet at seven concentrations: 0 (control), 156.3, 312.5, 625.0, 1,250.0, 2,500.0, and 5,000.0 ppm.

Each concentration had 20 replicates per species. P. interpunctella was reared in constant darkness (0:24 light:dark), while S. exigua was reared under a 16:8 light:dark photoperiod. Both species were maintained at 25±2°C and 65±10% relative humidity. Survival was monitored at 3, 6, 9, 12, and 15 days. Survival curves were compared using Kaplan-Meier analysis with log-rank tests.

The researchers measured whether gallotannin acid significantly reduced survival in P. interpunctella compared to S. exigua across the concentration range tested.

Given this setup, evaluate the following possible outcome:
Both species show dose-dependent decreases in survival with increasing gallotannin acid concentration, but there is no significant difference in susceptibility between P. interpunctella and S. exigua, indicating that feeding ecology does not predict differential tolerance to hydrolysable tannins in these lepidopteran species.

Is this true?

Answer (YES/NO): NO